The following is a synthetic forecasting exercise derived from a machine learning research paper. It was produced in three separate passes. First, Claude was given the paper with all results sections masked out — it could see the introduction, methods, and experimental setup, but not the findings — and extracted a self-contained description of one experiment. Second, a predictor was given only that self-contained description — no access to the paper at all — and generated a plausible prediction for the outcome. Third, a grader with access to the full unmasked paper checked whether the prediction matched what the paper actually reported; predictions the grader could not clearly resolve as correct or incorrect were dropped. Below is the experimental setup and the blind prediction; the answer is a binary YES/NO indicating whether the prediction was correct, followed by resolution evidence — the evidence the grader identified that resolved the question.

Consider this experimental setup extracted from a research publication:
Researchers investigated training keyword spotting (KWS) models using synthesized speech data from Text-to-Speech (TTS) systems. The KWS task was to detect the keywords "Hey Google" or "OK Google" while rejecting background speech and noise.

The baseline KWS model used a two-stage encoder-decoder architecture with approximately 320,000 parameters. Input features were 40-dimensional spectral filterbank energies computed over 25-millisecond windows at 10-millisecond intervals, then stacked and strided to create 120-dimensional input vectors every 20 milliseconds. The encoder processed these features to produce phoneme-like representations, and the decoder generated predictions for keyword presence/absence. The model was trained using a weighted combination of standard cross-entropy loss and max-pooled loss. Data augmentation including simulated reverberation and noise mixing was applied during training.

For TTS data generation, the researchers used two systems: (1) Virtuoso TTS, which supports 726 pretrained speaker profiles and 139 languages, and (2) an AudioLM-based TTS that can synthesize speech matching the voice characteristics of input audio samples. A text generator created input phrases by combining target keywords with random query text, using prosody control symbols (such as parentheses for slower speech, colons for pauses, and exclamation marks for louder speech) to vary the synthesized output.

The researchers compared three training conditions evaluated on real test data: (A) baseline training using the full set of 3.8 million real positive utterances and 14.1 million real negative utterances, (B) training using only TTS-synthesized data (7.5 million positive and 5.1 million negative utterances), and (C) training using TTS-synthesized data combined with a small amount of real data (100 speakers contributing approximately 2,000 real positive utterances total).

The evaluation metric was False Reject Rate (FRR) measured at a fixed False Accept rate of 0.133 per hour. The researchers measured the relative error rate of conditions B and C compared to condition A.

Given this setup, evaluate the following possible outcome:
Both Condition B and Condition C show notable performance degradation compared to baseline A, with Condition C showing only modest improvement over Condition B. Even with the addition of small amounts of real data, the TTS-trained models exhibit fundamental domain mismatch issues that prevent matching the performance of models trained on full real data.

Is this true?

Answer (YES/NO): NO